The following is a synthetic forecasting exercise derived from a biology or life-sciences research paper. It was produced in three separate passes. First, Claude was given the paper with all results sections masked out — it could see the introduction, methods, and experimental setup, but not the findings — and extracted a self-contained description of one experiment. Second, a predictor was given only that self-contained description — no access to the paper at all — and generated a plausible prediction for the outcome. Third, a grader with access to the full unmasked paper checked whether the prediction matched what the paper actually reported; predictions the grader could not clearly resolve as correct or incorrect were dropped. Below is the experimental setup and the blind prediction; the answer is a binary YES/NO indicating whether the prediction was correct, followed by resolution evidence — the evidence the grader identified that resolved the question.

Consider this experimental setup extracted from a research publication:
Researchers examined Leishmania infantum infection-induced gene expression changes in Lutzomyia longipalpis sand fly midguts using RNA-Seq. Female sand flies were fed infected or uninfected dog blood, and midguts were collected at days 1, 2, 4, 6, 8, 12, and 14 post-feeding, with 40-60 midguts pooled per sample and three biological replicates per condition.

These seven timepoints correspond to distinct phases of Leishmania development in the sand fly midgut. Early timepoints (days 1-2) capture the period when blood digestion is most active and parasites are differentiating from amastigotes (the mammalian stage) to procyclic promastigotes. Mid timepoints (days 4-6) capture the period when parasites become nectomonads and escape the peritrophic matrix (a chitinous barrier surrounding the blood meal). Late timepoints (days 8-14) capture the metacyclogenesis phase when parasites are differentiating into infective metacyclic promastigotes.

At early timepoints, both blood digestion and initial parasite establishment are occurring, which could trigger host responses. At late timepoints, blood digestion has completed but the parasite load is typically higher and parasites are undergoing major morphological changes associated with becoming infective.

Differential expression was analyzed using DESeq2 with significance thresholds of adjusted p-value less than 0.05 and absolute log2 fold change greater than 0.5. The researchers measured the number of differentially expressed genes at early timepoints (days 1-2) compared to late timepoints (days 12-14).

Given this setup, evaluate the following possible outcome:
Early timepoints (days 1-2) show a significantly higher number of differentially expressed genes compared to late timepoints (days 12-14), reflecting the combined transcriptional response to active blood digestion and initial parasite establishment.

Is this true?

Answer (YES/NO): NO